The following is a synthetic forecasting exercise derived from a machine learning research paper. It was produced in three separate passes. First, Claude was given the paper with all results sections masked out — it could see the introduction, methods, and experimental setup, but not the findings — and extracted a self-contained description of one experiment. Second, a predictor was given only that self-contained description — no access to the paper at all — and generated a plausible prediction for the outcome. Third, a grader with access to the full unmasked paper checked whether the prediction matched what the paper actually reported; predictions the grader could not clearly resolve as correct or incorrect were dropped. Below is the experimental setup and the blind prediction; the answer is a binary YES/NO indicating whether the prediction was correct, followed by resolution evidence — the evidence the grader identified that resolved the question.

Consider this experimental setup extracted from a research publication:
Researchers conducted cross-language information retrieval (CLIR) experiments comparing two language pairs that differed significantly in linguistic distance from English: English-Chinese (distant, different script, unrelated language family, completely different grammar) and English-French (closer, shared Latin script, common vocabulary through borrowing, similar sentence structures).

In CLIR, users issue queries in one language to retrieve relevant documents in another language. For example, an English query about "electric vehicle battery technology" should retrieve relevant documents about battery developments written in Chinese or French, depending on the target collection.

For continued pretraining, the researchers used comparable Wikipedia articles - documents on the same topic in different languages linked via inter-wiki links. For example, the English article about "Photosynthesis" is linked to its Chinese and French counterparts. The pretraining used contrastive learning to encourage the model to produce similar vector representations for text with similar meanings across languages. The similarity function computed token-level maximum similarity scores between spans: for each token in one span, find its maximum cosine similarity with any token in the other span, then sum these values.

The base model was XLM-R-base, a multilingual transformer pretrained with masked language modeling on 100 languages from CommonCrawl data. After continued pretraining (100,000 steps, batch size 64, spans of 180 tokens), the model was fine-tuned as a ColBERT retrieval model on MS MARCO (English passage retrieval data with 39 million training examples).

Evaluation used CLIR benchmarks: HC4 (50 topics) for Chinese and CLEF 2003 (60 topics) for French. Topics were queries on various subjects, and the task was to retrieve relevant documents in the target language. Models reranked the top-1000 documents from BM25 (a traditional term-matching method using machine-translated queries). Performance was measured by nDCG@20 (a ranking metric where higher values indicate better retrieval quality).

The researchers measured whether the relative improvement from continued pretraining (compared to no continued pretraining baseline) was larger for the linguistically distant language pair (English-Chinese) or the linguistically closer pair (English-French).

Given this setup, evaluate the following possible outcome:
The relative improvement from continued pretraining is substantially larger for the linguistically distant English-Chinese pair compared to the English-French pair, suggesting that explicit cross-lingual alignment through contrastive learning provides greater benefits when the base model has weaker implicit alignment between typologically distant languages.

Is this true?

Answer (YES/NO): YES